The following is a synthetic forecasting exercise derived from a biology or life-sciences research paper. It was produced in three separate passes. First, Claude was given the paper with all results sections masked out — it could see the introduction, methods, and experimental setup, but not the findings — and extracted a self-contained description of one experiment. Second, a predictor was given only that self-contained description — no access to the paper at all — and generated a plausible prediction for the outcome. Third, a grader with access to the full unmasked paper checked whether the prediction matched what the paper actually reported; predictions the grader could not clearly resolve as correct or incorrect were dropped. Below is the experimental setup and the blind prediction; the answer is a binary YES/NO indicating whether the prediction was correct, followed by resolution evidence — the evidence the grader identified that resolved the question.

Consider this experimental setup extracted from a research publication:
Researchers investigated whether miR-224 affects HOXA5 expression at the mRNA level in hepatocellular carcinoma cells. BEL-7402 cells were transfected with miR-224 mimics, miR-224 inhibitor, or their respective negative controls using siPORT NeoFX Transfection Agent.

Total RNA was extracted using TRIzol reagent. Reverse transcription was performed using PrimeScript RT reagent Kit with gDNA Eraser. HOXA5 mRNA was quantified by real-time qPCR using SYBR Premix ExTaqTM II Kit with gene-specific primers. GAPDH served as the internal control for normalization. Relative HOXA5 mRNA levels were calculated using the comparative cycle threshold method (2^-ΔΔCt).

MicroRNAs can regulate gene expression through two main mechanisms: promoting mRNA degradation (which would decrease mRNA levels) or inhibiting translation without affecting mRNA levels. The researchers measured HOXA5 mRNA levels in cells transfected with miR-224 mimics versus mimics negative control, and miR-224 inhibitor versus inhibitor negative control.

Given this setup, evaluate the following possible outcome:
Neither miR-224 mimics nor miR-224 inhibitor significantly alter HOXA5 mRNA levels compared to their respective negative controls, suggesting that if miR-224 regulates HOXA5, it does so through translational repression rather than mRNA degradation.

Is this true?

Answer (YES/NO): NO